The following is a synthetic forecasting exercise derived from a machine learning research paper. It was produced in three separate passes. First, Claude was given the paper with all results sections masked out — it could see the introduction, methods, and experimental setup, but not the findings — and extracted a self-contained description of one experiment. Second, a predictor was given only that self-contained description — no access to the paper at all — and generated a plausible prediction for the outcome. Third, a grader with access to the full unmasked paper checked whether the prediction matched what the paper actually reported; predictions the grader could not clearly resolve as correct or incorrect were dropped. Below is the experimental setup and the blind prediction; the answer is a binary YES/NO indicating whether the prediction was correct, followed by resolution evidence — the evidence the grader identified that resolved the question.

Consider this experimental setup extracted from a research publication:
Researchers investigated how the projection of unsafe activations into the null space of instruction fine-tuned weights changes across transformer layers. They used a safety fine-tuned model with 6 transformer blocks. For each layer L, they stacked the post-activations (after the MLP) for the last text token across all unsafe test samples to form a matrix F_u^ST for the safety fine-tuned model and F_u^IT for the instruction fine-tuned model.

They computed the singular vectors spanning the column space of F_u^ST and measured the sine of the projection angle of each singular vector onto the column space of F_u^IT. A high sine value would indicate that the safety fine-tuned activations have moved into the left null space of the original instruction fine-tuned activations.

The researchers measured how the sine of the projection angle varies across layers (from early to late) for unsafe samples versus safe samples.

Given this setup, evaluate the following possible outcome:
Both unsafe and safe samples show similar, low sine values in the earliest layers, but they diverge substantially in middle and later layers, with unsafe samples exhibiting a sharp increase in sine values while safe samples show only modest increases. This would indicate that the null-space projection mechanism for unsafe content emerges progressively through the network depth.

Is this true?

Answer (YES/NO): NO